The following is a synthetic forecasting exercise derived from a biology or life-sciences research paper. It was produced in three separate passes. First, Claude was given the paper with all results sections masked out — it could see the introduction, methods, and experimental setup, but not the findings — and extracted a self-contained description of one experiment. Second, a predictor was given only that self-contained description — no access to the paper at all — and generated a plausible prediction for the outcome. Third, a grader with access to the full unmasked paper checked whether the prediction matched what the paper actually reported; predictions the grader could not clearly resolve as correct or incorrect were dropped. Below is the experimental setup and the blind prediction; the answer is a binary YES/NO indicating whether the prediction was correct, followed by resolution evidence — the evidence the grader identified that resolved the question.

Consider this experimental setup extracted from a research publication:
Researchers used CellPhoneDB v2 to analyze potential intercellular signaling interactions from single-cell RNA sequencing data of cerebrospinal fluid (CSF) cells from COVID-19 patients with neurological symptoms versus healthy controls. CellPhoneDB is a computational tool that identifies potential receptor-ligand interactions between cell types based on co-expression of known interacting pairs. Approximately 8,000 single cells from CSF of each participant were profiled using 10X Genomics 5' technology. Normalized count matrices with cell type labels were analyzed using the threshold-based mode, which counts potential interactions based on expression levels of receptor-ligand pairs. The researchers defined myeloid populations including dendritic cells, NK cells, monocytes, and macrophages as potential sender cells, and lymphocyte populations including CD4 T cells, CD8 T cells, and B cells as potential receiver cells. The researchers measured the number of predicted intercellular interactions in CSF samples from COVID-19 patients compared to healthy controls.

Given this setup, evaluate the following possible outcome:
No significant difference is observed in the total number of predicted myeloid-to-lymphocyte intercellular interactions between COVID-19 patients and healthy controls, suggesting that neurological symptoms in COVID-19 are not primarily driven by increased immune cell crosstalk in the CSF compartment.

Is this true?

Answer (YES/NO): NO